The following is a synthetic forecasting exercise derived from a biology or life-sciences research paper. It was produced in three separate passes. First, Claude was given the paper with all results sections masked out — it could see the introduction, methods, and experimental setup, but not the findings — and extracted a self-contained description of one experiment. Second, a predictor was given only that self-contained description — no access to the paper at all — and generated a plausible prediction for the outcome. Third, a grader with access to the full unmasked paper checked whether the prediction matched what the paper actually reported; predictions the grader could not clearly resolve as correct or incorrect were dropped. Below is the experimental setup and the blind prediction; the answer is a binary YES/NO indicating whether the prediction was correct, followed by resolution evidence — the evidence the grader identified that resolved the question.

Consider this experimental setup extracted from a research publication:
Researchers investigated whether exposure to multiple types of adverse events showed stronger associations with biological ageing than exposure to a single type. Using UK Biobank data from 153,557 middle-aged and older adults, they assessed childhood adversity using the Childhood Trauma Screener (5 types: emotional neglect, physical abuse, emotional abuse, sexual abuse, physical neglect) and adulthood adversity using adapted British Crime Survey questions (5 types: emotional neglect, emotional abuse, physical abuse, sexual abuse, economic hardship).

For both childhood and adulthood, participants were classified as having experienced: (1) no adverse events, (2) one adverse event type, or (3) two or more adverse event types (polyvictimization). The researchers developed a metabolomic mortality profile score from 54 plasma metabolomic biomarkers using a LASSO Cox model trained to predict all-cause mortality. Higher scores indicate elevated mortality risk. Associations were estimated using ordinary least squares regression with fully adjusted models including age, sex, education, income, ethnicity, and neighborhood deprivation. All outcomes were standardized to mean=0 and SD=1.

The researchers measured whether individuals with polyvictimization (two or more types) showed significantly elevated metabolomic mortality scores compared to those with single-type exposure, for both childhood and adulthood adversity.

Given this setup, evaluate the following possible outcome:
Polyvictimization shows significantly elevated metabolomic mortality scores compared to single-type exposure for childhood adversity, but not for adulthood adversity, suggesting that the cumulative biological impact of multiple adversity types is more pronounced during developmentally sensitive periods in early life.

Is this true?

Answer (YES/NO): NO